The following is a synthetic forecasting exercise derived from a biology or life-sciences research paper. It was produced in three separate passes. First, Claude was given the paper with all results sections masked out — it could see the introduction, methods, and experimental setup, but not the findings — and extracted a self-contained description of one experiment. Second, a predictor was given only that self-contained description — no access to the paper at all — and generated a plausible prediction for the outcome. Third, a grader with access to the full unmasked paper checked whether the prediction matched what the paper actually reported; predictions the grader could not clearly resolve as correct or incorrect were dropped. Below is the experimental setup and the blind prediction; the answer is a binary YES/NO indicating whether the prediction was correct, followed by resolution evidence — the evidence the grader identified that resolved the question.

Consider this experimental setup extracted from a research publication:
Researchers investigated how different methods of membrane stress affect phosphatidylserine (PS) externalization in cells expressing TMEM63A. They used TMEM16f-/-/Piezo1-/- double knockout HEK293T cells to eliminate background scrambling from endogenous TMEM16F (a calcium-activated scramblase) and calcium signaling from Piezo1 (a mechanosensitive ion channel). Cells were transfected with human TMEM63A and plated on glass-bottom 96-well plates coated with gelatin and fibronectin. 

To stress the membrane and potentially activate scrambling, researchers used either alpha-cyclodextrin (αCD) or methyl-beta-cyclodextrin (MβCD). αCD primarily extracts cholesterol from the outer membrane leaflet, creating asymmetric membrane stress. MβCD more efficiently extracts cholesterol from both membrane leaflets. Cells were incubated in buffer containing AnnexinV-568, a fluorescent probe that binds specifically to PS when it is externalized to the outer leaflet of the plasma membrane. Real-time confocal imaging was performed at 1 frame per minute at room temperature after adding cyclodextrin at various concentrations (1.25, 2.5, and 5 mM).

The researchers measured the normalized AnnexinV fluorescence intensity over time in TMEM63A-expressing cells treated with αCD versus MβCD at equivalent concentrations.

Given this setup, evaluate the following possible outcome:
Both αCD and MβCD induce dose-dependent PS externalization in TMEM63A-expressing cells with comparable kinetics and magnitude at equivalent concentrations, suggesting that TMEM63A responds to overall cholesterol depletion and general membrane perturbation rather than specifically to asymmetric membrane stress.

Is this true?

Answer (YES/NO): NO